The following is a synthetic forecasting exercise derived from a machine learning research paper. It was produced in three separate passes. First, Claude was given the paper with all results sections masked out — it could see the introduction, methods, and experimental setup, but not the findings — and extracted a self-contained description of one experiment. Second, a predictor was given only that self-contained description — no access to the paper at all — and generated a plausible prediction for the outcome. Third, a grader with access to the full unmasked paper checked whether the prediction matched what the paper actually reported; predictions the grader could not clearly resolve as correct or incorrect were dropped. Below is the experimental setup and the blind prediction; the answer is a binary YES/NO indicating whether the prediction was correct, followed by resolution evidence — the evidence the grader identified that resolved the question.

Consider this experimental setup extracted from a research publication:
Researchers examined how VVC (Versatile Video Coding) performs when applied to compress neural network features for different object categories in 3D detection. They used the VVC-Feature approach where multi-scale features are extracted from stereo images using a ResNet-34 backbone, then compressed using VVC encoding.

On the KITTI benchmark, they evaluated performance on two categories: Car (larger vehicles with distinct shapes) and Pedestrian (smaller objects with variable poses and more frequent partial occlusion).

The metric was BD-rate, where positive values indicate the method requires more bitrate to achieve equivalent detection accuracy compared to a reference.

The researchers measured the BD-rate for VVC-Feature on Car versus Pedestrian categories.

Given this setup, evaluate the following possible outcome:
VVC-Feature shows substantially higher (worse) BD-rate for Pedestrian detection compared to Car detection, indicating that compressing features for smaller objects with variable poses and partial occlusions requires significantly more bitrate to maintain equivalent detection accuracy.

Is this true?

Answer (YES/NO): YES